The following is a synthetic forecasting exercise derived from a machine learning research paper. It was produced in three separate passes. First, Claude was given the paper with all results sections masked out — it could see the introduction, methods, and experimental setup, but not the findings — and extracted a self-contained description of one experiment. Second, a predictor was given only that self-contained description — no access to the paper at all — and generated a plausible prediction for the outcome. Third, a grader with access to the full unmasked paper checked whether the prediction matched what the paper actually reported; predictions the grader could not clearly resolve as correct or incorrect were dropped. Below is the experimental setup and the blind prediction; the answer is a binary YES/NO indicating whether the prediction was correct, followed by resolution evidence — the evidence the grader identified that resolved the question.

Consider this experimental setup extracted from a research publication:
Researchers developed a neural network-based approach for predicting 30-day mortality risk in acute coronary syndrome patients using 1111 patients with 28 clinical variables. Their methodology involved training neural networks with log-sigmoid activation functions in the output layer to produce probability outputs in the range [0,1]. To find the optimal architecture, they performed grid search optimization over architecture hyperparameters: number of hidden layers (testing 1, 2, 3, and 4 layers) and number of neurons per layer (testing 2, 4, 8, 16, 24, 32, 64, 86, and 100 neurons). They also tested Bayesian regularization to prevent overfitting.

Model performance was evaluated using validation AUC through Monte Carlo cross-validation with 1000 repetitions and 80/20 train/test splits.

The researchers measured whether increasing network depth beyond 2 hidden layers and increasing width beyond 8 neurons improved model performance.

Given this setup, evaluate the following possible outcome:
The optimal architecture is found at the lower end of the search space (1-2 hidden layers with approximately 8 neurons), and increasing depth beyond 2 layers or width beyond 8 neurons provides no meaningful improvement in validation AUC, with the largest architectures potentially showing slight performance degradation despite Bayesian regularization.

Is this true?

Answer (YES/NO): NO